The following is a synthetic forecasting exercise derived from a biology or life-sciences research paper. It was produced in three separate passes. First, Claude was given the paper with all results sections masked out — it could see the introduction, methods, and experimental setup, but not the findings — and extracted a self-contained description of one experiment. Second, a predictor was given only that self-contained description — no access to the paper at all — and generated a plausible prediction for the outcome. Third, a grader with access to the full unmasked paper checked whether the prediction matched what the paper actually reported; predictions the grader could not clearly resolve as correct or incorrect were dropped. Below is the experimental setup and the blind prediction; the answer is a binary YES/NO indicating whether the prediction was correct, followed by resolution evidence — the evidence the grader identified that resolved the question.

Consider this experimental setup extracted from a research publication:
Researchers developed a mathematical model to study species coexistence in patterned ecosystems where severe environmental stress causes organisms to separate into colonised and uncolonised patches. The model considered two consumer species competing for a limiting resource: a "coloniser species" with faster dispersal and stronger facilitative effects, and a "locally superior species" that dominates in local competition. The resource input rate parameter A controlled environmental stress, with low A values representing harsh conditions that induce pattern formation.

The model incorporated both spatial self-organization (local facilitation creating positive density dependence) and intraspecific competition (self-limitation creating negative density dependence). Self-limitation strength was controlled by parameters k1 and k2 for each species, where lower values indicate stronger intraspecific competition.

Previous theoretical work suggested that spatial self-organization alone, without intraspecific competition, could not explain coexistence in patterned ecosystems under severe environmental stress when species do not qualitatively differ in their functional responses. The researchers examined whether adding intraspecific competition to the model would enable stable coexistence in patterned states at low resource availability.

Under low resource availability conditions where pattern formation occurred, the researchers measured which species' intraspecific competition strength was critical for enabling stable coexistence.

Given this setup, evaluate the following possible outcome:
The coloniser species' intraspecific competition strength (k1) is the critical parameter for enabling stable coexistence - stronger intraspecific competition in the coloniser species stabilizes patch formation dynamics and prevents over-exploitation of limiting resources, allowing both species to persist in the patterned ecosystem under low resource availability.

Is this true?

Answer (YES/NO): YES